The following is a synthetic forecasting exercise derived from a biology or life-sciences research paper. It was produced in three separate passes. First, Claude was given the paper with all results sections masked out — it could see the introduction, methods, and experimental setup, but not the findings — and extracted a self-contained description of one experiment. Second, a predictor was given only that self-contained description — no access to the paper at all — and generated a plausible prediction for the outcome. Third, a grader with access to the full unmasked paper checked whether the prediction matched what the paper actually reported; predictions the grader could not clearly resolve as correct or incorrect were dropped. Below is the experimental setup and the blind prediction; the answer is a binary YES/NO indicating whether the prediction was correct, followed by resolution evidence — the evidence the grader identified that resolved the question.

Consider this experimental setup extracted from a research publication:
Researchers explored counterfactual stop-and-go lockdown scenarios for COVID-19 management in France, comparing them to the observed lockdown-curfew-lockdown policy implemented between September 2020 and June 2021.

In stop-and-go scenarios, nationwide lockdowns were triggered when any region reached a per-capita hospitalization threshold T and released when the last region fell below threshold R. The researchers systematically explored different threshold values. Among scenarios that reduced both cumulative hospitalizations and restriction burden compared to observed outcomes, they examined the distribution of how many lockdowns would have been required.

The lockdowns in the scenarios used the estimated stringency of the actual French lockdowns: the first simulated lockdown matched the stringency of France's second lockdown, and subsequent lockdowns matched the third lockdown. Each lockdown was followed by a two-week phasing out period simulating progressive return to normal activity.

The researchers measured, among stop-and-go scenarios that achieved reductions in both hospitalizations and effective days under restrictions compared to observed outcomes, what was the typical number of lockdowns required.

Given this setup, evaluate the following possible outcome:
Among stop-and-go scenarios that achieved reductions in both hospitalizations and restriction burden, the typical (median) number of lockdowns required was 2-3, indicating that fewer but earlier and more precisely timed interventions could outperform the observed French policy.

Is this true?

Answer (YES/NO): YES